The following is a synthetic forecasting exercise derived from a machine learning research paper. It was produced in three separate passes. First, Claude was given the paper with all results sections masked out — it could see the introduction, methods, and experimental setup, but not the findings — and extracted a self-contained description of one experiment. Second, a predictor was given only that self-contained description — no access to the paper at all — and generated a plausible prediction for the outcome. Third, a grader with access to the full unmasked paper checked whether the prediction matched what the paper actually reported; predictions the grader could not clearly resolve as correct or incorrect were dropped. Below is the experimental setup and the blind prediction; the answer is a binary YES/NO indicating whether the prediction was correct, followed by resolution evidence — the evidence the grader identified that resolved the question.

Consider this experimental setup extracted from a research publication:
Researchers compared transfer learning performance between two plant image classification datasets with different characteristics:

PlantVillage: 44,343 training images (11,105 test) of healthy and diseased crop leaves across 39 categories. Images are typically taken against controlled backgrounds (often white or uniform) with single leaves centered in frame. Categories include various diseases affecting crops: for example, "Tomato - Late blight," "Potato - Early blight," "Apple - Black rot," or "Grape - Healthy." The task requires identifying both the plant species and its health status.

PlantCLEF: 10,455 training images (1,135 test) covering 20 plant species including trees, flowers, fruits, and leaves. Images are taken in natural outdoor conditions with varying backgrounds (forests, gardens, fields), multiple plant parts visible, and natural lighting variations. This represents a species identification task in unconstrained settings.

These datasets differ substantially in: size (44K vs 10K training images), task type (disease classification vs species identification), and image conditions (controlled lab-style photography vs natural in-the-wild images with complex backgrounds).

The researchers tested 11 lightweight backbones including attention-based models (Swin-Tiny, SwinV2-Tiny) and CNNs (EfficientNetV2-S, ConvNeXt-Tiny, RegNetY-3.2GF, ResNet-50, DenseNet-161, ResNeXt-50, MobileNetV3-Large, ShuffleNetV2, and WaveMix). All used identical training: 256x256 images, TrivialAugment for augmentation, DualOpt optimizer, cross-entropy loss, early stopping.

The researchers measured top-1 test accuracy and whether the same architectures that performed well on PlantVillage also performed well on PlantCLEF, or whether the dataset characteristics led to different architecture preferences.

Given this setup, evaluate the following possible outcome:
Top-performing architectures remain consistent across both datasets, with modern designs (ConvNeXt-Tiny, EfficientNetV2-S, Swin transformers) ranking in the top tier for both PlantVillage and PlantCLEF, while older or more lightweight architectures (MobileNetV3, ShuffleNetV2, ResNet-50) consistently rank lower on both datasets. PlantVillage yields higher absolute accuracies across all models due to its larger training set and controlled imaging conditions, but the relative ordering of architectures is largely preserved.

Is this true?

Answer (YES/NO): NO